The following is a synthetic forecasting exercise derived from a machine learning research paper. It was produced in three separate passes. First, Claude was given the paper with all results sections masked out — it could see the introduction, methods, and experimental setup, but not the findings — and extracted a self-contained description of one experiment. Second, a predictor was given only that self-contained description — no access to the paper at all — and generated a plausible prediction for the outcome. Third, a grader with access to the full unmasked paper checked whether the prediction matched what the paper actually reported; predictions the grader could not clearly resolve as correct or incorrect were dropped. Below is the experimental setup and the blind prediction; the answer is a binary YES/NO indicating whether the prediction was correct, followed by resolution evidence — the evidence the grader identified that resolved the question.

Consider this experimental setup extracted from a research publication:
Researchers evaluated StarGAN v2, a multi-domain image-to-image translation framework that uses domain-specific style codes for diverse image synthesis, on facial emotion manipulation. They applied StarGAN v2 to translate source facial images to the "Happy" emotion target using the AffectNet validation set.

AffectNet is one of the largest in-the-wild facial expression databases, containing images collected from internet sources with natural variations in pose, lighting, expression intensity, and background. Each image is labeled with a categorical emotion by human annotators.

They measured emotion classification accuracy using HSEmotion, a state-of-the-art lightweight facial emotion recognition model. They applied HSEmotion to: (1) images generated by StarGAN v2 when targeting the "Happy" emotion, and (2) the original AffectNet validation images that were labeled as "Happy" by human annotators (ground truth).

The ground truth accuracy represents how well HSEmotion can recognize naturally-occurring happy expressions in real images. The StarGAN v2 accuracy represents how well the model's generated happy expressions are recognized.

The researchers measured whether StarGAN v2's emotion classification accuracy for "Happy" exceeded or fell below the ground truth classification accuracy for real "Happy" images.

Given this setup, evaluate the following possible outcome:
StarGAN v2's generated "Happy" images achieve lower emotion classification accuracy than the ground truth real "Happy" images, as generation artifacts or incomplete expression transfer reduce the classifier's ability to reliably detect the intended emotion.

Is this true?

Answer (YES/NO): NO